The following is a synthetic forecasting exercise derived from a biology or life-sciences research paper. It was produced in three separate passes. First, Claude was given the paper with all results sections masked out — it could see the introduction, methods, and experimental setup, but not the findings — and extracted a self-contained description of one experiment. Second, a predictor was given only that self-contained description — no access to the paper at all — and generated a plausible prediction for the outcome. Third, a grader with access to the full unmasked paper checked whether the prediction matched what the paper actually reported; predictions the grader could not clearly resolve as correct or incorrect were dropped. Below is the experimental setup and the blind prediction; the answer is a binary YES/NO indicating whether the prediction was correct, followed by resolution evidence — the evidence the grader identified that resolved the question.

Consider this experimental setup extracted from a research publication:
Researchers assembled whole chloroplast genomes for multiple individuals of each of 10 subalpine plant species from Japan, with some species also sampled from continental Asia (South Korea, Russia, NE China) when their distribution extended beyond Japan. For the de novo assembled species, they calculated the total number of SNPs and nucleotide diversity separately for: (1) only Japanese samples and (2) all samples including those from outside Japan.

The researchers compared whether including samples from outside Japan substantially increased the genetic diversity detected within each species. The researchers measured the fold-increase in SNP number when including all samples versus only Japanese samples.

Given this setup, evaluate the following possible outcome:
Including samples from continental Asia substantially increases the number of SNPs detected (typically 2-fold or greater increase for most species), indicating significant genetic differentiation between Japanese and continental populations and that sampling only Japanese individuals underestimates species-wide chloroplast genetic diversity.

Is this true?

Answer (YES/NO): YES